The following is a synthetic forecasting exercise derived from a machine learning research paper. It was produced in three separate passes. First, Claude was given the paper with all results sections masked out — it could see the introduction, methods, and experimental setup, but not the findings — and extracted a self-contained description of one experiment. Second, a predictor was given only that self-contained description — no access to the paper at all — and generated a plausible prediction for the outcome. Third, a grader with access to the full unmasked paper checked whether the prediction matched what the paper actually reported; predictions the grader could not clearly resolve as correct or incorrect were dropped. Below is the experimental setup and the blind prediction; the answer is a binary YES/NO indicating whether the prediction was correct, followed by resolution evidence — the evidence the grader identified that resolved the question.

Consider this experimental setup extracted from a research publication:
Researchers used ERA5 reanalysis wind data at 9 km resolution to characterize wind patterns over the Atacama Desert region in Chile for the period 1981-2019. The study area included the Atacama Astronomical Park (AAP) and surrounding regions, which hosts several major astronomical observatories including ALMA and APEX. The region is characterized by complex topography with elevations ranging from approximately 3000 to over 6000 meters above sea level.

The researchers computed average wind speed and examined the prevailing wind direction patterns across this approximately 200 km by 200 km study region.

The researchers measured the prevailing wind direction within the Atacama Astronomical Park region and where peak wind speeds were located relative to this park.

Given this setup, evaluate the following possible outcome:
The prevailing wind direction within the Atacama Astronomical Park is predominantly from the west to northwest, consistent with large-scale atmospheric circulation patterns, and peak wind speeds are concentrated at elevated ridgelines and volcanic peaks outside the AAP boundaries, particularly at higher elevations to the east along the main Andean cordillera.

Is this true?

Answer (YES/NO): NO